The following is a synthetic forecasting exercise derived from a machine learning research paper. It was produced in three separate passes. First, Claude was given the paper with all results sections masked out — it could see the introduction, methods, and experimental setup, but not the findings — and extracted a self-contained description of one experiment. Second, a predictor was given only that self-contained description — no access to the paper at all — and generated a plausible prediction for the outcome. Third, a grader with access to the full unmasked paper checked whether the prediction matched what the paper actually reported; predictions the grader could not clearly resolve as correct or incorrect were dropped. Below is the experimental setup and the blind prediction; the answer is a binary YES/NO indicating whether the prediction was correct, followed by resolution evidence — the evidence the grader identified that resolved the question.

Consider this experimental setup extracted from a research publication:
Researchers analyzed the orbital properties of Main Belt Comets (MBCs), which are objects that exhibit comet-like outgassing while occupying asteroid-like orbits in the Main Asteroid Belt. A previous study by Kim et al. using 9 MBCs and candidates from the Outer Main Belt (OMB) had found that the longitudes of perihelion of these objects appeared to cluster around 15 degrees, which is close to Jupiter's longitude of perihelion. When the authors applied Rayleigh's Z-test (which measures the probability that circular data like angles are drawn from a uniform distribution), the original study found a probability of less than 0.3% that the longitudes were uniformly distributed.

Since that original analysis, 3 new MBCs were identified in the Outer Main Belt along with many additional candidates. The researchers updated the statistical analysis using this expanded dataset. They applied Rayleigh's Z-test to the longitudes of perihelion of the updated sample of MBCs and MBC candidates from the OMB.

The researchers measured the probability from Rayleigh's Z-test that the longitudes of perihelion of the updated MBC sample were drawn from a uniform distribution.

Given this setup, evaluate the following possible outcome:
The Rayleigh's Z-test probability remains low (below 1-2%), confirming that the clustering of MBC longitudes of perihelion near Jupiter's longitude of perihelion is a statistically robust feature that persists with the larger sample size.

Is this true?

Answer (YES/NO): YES